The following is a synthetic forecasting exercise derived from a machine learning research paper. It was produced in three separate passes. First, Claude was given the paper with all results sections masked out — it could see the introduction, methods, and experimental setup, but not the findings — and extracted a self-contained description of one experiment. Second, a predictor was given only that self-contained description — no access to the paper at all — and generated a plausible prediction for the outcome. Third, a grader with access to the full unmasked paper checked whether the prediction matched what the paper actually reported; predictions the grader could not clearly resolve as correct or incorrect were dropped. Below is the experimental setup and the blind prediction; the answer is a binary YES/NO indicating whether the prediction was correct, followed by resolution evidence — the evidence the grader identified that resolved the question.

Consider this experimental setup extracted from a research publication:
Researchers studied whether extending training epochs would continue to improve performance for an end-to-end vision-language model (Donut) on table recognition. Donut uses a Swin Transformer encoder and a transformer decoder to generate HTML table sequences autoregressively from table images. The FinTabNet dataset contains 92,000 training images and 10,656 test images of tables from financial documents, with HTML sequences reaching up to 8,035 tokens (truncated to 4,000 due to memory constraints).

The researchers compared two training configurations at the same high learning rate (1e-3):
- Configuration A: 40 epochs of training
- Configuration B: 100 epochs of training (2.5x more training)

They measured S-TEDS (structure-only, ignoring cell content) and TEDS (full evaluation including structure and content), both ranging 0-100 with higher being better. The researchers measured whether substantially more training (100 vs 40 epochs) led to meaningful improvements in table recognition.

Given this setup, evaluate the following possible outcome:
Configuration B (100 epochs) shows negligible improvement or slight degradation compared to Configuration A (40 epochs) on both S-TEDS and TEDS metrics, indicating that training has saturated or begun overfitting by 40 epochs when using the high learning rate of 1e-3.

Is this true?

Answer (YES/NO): YES